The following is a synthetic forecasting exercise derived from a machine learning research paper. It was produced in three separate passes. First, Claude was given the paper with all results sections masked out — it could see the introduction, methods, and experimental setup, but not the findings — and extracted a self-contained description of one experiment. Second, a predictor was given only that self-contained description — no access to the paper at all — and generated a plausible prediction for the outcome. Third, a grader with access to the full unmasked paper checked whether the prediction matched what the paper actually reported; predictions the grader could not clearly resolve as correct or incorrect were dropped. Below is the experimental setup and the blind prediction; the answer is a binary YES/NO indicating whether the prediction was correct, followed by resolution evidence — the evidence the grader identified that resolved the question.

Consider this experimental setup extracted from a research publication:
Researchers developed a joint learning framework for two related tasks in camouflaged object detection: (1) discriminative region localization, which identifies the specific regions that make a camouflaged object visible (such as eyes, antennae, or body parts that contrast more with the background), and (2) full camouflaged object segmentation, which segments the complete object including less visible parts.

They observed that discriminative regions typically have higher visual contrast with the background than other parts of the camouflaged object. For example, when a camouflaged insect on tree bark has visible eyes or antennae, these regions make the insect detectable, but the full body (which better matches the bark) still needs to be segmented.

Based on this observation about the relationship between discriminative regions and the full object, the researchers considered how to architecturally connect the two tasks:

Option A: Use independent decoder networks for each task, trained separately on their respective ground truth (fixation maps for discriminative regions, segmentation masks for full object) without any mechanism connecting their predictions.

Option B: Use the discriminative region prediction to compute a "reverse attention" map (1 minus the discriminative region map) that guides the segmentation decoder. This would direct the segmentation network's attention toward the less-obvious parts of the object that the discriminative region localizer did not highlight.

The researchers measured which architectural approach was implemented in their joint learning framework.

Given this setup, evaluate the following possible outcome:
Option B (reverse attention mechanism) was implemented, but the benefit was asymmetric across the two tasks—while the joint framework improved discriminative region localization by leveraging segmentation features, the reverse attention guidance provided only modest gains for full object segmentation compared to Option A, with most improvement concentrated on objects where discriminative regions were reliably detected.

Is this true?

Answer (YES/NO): NO